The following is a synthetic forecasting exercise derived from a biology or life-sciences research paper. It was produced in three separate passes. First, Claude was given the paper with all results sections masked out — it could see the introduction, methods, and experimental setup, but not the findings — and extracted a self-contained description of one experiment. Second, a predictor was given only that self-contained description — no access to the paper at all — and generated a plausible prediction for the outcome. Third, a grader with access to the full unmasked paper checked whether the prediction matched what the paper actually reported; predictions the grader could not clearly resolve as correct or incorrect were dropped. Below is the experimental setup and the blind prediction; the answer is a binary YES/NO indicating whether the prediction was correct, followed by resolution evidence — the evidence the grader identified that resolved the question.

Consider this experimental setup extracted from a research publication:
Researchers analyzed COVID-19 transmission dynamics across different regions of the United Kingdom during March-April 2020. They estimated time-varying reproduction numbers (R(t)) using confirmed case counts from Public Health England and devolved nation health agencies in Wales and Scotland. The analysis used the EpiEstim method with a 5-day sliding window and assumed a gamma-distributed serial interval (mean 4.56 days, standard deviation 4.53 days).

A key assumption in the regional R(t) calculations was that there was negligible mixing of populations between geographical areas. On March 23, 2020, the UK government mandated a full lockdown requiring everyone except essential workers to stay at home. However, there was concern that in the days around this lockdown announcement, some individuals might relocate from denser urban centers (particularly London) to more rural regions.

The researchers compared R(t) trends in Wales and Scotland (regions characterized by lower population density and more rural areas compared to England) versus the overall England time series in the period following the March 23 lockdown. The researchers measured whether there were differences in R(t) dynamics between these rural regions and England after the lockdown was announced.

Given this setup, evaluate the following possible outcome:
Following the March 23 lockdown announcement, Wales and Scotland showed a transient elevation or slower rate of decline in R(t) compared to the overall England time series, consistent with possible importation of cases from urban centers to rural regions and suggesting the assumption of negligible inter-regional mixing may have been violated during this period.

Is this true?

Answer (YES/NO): YES